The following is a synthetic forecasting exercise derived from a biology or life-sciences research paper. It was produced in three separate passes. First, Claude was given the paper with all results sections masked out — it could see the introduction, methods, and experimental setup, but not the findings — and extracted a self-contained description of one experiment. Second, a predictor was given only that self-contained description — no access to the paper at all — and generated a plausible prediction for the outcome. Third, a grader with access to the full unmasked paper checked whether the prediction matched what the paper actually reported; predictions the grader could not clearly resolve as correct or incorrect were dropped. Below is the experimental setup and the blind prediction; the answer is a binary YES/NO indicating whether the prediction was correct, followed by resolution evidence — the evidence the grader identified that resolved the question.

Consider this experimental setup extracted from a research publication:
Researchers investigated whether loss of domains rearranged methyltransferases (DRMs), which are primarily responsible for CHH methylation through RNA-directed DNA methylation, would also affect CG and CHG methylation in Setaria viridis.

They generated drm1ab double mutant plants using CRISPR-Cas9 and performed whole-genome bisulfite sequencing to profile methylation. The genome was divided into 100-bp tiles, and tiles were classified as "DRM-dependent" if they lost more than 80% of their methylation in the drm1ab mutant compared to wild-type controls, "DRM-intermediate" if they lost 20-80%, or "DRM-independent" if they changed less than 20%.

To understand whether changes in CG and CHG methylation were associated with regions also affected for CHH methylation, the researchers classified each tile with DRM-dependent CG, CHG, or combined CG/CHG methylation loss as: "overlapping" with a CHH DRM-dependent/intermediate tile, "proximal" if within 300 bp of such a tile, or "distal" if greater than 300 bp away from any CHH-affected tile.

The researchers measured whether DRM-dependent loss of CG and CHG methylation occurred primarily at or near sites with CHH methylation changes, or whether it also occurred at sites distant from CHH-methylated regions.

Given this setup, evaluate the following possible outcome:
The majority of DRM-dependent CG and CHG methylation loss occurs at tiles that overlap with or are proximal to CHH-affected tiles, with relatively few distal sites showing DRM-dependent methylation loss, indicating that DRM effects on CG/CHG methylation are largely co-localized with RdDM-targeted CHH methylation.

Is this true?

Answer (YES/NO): NO